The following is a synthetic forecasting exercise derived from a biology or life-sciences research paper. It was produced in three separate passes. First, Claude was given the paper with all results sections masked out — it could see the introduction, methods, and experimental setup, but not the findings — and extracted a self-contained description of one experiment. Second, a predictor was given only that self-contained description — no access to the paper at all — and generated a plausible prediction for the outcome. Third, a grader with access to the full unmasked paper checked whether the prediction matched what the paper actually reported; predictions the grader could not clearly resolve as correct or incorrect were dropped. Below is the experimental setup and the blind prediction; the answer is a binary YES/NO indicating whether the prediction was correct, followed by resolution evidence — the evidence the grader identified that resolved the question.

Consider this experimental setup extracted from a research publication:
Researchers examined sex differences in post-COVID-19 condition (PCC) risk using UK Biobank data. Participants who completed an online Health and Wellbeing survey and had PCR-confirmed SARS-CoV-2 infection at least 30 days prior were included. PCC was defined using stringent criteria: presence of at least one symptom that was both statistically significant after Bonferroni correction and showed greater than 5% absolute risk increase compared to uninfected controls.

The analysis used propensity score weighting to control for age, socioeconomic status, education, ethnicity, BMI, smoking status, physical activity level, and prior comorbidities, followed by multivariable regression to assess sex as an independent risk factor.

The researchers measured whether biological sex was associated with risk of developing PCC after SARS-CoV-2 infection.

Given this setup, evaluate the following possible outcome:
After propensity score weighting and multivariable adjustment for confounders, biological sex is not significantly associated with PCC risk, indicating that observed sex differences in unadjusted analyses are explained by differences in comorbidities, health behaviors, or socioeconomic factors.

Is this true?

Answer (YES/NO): NO